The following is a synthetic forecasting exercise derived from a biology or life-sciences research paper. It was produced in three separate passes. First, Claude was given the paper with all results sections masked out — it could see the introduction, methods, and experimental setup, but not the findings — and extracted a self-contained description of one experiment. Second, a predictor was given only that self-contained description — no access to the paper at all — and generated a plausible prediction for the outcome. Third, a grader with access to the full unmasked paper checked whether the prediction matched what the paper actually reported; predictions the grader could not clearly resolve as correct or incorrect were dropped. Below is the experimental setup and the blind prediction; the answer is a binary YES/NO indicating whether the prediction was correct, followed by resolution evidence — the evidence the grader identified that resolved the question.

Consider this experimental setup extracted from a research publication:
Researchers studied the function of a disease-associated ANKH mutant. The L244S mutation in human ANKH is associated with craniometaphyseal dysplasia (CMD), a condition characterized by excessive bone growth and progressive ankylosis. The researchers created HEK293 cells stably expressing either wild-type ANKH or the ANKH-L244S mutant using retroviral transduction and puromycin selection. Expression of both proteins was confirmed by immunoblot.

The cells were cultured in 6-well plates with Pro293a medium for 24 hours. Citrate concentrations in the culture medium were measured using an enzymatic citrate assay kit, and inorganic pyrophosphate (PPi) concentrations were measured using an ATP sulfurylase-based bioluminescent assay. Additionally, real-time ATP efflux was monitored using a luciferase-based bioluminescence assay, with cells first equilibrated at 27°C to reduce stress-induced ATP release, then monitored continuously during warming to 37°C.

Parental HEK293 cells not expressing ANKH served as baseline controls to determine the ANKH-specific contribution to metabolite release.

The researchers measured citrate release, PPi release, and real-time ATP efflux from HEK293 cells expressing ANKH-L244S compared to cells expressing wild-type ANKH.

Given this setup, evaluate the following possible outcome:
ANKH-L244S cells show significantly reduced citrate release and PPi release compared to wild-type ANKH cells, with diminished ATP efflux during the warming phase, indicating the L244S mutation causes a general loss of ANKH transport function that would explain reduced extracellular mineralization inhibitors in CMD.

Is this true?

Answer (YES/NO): YES